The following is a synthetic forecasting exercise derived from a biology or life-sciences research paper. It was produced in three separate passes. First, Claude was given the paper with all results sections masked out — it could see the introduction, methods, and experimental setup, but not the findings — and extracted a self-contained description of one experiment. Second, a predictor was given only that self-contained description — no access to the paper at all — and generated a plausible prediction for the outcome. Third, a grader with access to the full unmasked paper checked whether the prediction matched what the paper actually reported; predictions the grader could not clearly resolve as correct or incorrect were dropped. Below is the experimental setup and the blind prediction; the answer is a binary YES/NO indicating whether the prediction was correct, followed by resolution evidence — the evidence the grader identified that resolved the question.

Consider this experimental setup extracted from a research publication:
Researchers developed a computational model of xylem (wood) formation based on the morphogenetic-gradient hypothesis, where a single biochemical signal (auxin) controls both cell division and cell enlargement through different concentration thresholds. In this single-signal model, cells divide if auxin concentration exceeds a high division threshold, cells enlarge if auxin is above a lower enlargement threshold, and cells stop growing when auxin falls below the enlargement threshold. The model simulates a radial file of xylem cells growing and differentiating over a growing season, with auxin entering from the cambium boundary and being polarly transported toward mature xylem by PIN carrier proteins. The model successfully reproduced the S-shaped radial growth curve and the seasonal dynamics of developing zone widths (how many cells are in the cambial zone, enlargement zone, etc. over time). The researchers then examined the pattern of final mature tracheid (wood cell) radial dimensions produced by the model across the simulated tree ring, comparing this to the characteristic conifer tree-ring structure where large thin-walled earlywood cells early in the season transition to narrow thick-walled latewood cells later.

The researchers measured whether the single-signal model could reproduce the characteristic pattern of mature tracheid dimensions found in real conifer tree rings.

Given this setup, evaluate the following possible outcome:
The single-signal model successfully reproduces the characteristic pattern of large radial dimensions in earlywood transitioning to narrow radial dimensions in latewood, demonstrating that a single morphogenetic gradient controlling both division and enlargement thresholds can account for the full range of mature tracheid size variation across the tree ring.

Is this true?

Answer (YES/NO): NO